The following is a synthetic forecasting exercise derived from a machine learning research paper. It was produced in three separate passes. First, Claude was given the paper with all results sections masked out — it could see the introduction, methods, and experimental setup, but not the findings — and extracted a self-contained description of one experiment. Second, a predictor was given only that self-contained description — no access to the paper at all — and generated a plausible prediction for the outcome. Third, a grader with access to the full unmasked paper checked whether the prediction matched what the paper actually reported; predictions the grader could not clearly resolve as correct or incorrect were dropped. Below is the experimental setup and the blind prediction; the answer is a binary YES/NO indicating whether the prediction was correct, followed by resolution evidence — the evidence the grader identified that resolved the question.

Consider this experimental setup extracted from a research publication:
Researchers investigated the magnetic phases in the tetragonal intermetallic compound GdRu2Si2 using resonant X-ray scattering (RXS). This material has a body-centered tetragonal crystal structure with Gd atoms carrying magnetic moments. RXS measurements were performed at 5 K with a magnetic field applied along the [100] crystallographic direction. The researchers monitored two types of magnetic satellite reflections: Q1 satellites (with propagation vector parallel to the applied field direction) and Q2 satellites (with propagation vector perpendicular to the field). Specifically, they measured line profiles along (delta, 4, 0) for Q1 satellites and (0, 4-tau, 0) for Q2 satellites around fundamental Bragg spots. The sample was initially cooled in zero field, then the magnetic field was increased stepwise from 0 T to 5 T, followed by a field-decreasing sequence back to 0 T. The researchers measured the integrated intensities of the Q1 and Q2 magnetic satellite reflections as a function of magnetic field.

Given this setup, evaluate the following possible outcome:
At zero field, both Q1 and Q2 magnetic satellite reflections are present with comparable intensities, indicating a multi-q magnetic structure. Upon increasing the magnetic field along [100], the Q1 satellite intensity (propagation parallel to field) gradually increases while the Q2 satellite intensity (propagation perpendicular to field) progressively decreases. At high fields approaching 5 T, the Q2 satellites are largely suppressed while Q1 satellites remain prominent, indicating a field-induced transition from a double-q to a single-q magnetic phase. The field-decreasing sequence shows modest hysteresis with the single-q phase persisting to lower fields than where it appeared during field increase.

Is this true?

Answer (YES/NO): NO